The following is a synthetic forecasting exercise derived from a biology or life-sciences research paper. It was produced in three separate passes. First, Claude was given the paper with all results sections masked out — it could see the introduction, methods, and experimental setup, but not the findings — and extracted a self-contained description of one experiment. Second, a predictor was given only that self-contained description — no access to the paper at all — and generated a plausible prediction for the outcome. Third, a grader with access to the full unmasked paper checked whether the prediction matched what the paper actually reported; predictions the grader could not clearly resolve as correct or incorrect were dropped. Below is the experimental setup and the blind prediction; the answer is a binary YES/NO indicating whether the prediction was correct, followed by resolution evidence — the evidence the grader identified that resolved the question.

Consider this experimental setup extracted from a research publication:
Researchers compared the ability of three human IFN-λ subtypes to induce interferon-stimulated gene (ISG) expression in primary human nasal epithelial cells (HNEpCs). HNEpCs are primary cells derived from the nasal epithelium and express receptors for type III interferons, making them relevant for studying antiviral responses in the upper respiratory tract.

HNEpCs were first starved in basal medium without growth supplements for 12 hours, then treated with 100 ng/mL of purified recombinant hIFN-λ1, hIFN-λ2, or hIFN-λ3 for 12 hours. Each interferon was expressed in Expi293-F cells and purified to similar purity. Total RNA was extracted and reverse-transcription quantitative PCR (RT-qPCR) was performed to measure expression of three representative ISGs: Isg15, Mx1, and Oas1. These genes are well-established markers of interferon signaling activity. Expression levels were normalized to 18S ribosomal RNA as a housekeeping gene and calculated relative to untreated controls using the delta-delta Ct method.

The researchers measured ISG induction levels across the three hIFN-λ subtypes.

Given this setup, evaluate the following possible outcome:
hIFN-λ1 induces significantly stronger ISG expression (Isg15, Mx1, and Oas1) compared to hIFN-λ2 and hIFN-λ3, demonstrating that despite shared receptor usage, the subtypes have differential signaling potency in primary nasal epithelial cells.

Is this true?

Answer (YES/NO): NO